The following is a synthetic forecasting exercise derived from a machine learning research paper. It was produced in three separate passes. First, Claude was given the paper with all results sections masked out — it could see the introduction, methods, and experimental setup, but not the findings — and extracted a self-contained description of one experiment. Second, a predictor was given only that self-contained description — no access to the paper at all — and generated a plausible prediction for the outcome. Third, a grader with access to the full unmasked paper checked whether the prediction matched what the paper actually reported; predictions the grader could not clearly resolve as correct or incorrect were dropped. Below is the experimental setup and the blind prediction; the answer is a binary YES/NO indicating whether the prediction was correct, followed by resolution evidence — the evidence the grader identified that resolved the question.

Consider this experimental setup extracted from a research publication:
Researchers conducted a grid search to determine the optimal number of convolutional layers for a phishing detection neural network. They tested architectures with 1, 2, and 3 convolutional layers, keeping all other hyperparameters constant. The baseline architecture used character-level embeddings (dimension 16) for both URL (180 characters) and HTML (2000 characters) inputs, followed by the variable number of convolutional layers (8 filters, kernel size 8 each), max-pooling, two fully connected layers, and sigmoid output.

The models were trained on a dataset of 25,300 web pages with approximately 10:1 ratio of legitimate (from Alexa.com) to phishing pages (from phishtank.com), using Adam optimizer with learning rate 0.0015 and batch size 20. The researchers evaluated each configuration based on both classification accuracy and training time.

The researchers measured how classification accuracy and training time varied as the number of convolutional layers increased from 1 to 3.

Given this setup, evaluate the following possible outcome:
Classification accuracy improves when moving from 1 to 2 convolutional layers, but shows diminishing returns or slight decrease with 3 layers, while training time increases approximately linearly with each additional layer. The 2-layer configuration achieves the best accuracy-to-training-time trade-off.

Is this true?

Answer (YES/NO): NO